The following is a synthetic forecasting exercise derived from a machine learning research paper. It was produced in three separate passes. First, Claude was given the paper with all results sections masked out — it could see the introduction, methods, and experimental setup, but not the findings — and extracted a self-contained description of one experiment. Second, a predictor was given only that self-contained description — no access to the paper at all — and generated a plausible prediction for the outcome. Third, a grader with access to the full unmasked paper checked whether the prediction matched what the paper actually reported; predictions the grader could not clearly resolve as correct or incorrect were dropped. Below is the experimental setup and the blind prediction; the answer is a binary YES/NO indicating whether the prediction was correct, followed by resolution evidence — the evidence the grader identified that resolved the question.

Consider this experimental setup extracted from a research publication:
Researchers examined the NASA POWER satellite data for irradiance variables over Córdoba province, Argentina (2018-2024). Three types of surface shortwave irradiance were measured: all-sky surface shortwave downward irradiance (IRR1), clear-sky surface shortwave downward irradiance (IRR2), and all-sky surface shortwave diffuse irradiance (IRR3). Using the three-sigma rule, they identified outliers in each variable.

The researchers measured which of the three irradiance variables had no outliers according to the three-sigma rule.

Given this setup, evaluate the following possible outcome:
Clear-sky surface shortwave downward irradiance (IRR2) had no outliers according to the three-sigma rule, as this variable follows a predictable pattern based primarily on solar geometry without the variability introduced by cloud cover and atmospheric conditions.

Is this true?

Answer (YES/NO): YES